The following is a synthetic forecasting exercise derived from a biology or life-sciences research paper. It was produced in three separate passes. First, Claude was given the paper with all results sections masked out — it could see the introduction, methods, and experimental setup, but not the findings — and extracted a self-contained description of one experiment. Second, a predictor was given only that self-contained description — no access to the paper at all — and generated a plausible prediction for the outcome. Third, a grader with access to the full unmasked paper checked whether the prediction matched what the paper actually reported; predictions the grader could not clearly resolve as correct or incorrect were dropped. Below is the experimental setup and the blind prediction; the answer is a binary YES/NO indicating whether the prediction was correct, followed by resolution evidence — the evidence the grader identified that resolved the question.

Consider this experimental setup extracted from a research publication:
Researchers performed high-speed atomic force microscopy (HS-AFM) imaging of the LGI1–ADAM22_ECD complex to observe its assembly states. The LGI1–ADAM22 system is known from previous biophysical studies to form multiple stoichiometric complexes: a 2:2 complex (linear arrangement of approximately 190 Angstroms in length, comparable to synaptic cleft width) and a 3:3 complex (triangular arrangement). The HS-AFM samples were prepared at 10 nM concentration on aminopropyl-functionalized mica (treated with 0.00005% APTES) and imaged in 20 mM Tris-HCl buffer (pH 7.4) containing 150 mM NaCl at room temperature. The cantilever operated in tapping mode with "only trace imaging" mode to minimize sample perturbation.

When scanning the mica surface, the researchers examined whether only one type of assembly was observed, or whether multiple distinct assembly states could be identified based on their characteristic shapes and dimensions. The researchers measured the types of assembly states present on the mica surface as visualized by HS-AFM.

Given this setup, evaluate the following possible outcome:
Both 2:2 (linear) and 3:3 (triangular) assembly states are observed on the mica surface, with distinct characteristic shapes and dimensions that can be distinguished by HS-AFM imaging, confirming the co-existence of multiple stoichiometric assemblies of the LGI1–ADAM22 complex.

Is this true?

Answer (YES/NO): YES